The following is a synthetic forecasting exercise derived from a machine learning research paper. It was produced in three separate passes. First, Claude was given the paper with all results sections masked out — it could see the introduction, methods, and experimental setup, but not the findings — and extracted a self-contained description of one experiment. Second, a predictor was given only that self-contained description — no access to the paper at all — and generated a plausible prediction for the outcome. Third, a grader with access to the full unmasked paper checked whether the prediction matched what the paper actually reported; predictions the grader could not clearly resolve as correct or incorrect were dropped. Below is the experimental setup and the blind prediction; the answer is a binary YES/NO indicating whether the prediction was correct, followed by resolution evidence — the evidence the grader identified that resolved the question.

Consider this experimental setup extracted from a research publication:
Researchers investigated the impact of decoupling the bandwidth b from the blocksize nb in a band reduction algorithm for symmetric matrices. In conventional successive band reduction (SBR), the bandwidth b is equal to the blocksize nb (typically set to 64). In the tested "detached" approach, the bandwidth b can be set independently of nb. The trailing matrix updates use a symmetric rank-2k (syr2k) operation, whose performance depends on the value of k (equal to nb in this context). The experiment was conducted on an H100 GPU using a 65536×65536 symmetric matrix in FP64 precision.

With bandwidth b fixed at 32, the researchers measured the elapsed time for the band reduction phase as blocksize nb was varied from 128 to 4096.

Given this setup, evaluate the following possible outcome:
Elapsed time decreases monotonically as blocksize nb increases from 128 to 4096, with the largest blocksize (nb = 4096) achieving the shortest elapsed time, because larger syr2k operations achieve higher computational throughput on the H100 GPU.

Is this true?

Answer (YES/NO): NO